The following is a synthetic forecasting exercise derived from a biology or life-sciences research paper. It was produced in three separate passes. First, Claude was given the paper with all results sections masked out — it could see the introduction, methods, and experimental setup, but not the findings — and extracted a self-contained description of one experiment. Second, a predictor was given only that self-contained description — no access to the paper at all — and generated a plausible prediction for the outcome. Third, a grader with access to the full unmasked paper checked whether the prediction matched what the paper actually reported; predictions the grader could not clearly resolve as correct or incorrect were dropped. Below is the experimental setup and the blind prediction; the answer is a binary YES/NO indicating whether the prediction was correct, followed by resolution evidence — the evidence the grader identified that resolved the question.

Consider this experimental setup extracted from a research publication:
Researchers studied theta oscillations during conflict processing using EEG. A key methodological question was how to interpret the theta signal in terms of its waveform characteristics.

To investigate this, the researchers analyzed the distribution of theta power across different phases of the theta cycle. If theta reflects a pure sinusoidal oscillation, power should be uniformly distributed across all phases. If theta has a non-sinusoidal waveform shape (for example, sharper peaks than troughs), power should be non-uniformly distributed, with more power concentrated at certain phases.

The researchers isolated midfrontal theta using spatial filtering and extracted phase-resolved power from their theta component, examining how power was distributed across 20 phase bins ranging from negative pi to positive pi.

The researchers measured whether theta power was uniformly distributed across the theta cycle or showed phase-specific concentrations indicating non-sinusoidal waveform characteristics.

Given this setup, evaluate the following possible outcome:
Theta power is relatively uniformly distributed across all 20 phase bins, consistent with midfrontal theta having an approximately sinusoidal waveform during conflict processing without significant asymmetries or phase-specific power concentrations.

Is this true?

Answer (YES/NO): NO